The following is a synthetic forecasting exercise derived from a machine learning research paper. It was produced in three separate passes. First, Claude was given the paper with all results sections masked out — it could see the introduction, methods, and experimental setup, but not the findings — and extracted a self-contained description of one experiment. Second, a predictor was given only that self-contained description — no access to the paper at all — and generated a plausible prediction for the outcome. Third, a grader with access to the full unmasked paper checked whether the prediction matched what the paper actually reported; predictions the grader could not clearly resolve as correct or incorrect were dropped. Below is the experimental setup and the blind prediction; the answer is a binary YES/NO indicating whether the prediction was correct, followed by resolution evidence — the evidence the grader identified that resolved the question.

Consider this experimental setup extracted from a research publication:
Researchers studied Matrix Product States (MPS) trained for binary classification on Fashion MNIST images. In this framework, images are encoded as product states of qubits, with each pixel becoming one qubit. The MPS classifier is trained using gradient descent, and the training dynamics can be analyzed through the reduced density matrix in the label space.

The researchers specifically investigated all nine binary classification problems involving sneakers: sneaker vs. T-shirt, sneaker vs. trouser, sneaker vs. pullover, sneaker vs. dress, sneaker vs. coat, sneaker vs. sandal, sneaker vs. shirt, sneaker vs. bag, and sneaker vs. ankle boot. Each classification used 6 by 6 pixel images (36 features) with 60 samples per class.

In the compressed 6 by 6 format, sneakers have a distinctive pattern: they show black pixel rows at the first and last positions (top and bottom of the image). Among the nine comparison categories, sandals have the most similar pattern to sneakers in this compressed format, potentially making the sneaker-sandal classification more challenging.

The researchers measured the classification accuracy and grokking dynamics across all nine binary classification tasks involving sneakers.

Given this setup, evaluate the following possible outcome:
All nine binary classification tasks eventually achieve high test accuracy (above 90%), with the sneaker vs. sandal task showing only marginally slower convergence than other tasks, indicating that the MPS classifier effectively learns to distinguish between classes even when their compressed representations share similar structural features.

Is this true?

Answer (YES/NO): NO